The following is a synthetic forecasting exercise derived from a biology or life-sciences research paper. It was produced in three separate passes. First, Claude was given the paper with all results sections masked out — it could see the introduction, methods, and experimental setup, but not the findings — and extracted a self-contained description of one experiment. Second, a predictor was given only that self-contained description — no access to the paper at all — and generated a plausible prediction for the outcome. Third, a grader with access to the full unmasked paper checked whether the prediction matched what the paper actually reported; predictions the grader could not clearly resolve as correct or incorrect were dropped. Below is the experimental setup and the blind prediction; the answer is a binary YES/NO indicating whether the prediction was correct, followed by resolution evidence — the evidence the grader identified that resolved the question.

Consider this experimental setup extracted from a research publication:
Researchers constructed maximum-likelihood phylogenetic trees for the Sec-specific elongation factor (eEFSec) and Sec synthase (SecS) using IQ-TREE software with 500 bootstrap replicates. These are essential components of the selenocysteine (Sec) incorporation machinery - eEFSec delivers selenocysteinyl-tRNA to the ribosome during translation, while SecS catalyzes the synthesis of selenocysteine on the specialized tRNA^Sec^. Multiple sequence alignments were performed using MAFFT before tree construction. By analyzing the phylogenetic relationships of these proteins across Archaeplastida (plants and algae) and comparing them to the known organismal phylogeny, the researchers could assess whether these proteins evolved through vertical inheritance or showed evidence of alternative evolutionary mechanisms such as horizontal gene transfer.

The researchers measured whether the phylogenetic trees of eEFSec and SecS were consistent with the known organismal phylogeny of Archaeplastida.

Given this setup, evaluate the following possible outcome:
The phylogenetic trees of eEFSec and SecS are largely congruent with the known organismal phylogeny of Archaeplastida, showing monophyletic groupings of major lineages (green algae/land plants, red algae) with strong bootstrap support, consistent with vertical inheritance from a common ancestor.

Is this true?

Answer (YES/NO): NO